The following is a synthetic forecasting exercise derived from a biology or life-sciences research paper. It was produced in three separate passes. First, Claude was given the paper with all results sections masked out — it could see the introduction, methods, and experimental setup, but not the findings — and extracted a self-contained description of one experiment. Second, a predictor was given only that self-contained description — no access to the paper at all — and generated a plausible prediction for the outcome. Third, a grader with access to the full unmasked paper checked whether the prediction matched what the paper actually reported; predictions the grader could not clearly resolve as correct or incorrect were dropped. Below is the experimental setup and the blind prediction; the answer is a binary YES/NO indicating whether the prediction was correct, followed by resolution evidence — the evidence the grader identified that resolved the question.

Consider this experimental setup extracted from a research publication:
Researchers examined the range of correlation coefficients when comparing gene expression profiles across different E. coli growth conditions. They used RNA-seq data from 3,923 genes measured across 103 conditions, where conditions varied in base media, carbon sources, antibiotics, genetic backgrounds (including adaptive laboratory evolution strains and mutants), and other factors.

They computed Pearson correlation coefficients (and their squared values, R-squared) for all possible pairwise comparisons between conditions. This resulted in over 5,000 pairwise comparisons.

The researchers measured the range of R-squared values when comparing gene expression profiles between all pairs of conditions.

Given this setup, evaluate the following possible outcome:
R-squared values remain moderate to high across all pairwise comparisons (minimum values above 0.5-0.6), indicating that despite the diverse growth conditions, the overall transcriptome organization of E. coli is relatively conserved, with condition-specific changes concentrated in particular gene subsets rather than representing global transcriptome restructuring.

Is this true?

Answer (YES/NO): NO